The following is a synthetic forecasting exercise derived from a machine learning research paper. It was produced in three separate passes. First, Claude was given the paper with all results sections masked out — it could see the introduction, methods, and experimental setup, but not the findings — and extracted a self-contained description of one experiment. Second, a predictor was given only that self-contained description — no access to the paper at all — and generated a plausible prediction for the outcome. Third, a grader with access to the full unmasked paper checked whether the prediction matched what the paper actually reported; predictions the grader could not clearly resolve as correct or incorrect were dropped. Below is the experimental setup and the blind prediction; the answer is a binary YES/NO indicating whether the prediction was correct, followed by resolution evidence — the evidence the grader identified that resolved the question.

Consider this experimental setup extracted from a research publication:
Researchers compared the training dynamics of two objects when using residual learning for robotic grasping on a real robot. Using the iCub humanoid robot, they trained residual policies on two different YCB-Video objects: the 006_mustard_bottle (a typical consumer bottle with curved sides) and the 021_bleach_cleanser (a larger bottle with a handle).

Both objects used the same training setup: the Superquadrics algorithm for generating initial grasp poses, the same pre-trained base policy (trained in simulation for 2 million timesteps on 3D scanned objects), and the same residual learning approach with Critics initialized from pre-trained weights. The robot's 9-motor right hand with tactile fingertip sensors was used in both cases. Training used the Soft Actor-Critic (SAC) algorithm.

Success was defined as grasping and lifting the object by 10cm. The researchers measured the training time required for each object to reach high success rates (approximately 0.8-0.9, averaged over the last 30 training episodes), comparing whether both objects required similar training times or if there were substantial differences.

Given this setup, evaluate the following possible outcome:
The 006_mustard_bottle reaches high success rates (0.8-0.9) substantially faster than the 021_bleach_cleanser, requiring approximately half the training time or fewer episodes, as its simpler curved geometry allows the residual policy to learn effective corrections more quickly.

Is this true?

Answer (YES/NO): NO